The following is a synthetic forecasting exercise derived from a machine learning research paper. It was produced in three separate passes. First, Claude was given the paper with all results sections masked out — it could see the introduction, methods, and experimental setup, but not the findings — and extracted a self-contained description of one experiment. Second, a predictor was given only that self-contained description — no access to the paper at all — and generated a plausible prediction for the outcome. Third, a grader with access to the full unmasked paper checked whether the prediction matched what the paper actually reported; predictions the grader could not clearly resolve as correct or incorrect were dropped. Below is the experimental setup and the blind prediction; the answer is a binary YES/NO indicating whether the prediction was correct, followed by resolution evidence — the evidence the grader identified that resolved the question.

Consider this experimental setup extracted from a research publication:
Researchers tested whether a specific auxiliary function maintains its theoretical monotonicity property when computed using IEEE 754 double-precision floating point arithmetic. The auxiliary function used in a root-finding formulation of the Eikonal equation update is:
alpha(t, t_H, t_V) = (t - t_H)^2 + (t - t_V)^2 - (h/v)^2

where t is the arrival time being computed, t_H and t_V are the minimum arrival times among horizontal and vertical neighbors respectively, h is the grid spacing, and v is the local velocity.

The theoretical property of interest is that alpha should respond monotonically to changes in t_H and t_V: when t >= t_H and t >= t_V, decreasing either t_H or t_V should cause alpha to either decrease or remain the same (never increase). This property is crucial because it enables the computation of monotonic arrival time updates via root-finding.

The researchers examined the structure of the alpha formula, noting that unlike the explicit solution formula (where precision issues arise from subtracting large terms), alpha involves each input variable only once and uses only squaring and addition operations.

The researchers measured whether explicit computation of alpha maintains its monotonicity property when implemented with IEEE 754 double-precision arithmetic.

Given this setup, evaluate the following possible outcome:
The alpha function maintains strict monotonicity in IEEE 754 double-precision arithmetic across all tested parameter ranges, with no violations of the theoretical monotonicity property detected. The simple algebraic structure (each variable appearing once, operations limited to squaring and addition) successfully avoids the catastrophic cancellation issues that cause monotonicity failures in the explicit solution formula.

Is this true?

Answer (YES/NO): YES